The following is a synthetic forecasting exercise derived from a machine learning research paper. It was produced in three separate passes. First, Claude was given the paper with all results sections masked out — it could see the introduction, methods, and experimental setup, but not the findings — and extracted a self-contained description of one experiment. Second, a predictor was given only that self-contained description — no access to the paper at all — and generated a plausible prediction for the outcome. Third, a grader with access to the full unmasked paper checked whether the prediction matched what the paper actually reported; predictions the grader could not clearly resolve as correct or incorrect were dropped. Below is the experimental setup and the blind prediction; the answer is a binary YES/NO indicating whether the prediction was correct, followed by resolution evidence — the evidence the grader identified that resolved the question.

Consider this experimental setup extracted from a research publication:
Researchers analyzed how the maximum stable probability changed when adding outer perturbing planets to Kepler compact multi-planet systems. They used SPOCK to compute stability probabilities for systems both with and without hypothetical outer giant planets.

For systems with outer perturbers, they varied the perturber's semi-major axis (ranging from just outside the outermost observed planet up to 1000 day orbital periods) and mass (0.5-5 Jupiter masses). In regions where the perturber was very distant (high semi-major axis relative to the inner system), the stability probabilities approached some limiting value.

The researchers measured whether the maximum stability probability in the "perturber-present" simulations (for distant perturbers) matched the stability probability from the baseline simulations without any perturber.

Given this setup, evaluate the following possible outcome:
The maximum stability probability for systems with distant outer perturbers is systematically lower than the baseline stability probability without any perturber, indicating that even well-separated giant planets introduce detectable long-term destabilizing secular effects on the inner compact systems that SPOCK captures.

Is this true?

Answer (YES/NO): NO